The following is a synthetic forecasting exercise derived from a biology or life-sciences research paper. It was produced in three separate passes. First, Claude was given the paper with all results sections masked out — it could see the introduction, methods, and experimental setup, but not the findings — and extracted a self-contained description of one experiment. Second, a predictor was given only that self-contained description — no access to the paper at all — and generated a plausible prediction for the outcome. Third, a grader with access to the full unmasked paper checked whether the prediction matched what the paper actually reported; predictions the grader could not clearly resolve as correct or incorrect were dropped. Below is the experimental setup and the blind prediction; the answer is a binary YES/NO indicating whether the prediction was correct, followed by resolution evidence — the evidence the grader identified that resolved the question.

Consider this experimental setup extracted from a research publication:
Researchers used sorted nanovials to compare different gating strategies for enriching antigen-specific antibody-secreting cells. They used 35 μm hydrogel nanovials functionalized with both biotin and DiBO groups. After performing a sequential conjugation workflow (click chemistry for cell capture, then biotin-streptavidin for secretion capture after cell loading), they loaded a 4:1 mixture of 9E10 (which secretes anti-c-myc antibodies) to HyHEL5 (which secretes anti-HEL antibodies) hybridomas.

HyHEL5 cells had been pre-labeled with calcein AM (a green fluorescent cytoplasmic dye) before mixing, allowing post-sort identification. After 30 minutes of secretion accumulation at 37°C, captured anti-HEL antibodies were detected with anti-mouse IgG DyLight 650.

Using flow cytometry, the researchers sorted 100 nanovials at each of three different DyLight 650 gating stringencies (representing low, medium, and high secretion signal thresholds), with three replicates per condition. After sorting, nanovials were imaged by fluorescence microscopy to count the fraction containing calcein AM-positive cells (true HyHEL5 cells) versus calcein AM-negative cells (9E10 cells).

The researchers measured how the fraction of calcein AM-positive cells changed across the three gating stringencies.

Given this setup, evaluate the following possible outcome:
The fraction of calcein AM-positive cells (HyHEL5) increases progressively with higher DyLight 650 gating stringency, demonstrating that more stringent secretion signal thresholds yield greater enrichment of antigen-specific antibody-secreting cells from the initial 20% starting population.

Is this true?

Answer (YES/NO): YES